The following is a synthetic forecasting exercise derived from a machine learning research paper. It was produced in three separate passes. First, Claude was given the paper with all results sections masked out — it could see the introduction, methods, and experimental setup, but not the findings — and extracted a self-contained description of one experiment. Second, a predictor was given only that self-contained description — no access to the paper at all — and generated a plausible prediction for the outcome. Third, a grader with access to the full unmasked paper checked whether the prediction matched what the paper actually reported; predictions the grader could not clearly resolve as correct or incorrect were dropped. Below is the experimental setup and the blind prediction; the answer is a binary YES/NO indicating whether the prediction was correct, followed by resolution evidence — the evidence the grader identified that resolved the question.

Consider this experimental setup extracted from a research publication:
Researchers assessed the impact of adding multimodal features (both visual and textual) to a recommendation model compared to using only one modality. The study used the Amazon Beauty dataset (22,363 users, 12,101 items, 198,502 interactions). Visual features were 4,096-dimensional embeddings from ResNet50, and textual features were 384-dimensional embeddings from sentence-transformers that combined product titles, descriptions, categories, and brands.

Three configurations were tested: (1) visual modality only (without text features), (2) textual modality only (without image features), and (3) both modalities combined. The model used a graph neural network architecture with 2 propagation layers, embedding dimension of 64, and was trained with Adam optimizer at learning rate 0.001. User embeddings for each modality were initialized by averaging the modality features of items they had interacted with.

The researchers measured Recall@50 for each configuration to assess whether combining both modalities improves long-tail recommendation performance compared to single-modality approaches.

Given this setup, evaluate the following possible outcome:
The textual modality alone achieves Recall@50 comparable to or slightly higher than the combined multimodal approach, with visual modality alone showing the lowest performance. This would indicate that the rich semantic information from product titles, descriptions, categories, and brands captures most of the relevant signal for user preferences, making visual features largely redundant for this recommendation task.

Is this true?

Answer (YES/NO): NO